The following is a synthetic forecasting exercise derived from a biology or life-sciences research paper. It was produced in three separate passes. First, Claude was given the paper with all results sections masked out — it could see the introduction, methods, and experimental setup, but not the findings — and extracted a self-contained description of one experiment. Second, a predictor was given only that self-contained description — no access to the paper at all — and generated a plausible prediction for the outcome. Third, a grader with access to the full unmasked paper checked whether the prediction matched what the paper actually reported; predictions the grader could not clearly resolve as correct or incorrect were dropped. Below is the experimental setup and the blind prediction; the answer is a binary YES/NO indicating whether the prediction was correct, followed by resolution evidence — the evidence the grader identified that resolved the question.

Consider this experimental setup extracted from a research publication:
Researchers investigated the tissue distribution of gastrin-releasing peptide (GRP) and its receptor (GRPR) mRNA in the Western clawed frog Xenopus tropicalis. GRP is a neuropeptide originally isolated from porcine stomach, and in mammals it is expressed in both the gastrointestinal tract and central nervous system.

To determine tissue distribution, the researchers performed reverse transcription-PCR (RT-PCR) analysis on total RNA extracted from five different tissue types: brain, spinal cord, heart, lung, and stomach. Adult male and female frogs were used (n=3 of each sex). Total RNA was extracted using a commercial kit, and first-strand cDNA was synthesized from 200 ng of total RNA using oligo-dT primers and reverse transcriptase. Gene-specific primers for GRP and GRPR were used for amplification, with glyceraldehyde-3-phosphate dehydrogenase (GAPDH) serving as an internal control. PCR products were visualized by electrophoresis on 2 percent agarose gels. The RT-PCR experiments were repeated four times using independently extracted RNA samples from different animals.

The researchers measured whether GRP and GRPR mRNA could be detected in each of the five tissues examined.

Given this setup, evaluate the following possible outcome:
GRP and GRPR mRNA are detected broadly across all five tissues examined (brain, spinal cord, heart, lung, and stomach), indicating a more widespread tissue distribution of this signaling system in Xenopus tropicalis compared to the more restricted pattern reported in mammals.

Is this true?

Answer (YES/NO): NO